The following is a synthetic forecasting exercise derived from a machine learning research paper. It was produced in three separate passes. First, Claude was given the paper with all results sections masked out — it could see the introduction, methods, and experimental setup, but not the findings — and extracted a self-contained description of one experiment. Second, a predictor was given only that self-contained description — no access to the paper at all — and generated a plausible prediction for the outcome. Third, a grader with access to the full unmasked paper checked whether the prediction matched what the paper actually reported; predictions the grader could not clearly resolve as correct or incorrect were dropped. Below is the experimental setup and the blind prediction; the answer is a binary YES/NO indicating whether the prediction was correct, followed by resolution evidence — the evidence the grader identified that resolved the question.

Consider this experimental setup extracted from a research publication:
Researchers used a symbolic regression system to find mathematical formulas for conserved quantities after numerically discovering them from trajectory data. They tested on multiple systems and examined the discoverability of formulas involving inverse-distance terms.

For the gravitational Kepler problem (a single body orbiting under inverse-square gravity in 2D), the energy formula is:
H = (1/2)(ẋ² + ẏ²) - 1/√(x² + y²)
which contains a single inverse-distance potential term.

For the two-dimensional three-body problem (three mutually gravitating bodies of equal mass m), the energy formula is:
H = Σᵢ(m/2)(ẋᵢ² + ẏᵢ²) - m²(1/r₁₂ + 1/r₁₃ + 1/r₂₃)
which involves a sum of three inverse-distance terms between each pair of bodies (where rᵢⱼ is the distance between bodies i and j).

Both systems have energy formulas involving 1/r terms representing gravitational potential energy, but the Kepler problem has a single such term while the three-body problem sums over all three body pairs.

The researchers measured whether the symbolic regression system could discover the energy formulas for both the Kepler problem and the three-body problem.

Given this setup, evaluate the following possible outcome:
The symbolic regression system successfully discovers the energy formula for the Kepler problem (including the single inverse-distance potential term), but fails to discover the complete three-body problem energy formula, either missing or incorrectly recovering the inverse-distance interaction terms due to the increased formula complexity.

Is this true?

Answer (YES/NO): YES